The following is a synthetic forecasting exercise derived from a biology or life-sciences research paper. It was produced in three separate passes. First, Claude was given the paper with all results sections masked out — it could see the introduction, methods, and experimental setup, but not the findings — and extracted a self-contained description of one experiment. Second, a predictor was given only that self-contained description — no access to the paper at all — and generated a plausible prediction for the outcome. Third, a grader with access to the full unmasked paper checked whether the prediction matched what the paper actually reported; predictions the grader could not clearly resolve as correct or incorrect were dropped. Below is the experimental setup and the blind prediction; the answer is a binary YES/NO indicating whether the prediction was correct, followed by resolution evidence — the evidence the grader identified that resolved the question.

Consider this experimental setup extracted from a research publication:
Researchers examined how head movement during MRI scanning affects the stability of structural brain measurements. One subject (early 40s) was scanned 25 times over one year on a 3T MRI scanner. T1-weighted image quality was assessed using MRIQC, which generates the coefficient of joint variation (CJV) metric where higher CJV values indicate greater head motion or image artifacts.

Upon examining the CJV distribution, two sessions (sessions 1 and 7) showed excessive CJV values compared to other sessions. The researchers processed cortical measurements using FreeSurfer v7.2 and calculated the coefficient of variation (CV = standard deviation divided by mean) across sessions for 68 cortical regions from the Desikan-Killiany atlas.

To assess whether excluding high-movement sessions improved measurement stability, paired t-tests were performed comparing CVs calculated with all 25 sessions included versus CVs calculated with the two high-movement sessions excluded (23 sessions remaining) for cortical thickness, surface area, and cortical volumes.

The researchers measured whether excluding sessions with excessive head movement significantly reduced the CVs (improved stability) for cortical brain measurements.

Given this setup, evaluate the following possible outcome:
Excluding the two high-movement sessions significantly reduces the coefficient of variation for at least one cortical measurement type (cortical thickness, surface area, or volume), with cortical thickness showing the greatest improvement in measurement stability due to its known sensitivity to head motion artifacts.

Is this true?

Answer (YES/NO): YES